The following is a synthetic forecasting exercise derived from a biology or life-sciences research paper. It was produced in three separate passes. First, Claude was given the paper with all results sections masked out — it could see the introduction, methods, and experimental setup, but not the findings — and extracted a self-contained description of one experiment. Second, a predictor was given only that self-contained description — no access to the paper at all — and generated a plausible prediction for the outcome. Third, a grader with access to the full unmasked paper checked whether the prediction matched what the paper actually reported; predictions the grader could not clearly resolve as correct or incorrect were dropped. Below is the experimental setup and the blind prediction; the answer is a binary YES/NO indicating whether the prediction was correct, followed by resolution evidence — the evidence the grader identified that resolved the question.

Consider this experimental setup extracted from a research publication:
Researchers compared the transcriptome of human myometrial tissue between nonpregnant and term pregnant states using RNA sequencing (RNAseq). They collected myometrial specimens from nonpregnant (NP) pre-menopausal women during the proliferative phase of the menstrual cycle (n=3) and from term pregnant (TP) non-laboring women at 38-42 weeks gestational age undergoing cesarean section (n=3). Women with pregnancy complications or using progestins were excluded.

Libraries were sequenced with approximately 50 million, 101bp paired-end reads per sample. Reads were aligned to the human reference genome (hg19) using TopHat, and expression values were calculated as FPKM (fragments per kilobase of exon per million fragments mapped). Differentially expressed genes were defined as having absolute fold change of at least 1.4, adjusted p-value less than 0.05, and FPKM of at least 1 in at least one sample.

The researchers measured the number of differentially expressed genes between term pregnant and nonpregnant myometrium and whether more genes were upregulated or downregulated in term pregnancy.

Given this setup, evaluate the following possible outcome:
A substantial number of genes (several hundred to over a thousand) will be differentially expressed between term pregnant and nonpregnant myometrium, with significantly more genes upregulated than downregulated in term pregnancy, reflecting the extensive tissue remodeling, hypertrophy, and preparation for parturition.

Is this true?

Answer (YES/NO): YES